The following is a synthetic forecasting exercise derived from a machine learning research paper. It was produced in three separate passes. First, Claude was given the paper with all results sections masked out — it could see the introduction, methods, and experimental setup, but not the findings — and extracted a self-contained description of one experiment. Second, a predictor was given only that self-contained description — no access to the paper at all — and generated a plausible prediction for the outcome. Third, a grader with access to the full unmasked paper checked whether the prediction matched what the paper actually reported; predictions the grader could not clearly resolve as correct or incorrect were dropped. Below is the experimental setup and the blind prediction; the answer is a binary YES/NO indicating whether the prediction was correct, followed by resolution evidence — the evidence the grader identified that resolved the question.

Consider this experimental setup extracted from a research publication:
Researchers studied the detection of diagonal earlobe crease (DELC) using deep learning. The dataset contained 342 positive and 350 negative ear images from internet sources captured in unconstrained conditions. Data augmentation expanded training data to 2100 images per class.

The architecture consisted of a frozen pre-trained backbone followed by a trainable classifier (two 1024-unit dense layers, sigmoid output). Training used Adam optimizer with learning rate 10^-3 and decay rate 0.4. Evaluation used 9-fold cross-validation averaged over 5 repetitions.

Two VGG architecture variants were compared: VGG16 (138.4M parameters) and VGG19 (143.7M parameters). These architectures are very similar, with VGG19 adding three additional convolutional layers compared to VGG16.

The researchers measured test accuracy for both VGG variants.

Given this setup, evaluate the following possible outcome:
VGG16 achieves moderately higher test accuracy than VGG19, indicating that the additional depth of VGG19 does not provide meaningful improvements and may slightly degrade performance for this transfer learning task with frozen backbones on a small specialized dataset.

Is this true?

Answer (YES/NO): YES